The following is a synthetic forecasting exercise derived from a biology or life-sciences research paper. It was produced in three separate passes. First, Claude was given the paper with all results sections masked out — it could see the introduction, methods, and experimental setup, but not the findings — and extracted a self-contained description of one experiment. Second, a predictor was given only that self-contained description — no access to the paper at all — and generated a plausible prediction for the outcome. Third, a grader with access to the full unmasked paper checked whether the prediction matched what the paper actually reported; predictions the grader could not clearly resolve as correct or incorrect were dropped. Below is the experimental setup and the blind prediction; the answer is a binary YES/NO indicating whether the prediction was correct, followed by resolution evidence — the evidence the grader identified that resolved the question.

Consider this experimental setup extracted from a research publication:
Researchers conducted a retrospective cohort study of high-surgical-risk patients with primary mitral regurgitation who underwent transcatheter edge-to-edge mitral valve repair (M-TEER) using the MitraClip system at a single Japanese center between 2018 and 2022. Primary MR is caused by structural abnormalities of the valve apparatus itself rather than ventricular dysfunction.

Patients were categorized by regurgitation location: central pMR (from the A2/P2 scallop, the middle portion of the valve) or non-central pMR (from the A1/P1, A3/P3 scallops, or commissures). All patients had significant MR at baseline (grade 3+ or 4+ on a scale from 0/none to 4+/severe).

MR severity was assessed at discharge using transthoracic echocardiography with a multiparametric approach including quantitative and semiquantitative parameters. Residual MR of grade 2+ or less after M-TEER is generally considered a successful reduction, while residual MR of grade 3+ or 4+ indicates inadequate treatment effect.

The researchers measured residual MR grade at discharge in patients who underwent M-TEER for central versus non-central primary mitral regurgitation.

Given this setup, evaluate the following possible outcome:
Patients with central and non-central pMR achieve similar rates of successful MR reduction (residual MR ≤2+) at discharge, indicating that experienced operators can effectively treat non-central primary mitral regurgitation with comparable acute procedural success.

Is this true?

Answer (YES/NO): NO